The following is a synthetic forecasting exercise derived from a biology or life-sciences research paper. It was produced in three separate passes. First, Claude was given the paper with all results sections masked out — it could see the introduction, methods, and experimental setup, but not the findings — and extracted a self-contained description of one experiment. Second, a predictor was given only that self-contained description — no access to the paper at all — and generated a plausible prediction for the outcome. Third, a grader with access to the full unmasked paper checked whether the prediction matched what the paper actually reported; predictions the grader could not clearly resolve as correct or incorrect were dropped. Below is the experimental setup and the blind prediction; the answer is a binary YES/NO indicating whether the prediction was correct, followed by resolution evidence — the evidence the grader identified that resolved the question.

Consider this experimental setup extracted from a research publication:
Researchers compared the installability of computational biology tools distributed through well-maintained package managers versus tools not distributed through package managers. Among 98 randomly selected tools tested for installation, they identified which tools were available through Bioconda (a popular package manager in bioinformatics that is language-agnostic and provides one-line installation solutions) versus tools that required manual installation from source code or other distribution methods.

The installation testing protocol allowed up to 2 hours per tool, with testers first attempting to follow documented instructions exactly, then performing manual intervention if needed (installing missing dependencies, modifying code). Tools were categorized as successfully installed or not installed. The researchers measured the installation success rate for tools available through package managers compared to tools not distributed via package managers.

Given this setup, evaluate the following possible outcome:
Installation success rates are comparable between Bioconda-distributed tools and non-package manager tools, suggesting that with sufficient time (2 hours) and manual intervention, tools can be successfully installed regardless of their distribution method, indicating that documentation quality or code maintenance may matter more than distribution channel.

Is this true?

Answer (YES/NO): NO